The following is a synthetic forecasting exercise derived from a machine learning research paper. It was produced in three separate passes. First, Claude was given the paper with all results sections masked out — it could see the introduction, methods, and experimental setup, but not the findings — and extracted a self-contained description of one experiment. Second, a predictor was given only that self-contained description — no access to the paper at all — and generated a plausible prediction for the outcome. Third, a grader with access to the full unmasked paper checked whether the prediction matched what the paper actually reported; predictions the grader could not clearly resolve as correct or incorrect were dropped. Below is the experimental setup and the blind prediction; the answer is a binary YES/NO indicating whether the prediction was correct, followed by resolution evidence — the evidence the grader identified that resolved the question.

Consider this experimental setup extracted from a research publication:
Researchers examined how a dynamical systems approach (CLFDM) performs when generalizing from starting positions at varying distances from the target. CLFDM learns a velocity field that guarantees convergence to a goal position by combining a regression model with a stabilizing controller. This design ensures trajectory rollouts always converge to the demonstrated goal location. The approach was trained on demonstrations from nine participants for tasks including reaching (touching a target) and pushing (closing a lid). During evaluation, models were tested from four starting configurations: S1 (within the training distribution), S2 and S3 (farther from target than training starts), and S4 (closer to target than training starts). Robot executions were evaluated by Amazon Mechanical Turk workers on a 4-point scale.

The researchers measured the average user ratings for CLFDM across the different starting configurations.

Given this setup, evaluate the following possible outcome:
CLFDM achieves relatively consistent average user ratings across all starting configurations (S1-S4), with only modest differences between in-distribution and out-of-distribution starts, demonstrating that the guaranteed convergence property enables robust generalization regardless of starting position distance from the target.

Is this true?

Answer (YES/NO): NO